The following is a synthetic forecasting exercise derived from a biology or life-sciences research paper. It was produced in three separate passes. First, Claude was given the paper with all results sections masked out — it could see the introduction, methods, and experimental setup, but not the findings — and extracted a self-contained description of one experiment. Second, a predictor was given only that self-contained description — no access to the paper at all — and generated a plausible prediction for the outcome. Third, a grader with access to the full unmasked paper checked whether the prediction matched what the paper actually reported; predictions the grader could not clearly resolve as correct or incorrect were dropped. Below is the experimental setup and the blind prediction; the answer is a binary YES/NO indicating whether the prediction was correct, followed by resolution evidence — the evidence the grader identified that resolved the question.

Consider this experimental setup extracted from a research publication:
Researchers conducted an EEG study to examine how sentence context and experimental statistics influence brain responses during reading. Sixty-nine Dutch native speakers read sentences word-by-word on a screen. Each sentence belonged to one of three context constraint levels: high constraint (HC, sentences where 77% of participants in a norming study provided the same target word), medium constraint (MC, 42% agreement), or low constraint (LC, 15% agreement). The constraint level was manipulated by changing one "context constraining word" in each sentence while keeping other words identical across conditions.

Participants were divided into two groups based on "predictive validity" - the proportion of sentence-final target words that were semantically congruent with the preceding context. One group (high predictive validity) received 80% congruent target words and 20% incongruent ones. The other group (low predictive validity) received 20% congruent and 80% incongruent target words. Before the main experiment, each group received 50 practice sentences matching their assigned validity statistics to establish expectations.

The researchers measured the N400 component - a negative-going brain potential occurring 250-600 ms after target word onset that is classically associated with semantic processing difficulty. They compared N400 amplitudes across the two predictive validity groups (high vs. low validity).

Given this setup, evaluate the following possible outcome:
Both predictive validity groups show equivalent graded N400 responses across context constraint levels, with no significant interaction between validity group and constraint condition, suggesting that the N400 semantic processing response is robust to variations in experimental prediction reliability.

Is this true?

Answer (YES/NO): YES